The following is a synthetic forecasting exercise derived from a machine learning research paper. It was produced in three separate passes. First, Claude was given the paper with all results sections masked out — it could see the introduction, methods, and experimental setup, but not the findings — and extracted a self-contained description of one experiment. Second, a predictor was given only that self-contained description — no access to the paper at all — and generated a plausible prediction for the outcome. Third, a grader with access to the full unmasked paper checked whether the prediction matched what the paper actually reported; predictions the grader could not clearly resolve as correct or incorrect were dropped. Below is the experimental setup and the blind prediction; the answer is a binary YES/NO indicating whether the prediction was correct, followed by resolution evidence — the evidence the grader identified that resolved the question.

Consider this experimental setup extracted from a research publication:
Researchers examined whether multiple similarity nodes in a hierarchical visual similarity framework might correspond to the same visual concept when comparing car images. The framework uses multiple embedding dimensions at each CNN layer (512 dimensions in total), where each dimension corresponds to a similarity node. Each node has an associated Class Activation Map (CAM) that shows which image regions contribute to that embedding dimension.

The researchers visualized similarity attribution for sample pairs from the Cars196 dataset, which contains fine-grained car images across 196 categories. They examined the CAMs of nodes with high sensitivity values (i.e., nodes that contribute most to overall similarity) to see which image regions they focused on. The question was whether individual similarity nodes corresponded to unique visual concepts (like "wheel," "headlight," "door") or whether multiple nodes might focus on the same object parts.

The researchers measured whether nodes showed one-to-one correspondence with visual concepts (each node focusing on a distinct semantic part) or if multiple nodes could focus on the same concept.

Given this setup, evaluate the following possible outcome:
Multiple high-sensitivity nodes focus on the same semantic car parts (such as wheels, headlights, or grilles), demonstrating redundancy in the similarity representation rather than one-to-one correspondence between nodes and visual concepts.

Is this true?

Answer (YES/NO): YES